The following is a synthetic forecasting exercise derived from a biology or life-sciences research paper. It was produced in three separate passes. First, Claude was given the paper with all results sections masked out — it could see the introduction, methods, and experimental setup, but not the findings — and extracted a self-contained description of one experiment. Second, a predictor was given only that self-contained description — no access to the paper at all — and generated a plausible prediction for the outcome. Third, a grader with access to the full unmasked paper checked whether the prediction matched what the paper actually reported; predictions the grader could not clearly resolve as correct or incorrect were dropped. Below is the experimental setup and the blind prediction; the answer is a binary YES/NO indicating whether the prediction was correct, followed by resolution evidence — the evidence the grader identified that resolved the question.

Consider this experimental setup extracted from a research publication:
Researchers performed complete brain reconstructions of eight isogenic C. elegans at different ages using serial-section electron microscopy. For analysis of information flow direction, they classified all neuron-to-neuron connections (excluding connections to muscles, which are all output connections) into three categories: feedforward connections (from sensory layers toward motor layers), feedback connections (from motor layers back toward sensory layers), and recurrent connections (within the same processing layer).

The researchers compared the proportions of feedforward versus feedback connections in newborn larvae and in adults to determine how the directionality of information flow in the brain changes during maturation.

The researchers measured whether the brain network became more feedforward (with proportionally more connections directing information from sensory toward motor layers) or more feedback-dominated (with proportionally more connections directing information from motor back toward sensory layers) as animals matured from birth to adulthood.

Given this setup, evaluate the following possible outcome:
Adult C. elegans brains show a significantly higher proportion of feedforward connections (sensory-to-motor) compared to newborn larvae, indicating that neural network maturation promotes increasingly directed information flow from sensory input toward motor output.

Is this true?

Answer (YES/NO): YES